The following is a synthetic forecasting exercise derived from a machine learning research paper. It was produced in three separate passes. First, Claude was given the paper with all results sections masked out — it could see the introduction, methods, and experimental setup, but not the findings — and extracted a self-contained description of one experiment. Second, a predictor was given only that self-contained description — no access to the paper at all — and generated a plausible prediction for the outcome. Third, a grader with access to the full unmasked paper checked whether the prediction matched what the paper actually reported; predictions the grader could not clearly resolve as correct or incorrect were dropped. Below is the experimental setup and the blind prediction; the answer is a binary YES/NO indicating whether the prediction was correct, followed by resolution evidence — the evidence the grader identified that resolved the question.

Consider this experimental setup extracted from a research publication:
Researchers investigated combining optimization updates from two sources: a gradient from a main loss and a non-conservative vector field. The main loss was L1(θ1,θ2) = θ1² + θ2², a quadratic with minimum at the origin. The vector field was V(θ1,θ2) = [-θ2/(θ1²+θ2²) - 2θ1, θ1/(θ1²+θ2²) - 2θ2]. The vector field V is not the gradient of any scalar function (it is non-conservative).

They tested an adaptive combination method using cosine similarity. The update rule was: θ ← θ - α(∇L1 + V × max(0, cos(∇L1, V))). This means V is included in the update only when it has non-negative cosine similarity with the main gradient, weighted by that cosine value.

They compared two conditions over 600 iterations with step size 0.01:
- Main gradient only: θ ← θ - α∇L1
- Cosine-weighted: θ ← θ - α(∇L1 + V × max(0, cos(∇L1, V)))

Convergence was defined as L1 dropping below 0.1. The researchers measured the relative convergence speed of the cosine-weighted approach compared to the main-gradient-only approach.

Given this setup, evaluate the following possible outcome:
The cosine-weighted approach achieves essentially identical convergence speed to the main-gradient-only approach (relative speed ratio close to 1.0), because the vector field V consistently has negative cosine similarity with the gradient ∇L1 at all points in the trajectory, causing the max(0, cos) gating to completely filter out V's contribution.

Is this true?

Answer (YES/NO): NO